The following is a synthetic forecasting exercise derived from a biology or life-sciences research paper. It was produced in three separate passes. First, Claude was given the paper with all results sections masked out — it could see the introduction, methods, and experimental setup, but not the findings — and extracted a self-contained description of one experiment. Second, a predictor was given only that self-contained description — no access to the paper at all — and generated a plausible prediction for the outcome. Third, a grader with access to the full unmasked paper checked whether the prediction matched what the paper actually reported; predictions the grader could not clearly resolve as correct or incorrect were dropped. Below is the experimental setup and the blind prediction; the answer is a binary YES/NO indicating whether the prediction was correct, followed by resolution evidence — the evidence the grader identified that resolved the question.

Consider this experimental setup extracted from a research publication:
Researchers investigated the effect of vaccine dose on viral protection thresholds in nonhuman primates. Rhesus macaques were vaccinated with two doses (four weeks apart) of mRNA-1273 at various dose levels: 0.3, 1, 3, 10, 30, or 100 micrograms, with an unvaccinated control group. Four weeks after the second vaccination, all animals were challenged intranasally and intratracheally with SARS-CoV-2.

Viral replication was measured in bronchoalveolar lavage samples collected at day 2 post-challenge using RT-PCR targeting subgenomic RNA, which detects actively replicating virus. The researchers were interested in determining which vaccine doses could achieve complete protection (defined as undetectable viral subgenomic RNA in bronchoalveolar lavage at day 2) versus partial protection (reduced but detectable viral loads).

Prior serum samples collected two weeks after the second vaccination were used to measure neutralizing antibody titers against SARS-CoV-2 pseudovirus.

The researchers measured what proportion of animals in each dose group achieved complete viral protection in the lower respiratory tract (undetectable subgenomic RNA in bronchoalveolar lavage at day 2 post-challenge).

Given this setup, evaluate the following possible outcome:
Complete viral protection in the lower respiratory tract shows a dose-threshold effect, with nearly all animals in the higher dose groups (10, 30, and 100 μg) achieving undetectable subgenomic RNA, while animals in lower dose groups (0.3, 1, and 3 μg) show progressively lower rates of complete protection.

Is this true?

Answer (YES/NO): NO